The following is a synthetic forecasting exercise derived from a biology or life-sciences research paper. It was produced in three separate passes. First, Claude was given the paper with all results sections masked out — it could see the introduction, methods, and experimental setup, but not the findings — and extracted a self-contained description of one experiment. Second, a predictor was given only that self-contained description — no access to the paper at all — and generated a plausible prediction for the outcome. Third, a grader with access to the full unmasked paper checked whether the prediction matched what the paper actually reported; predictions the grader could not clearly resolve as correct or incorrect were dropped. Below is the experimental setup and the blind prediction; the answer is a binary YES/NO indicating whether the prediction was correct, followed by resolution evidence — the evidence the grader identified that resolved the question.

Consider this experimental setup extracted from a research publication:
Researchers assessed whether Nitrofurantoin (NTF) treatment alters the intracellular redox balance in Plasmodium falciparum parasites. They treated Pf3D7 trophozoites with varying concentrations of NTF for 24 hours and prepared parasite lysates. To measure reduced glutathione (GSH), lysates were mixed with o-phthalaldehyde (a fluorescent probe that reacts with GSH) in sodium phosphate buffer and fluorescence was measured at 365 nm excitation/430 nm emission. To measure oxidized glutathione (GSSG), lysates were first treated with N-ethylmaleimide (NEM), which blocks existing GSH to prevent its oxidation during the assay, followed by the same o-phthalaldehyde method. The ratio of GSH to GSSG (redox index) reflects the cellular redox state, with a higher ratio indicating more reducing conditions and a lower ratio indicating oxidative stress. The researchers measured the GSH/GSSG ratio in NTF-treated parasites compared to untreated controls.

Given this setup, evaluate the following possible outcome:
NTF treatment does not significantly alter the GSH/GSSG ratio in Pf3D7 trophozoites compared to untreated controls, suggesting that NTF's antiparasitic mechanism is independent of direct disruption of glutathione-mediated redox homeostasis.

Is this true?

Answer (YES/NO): NO